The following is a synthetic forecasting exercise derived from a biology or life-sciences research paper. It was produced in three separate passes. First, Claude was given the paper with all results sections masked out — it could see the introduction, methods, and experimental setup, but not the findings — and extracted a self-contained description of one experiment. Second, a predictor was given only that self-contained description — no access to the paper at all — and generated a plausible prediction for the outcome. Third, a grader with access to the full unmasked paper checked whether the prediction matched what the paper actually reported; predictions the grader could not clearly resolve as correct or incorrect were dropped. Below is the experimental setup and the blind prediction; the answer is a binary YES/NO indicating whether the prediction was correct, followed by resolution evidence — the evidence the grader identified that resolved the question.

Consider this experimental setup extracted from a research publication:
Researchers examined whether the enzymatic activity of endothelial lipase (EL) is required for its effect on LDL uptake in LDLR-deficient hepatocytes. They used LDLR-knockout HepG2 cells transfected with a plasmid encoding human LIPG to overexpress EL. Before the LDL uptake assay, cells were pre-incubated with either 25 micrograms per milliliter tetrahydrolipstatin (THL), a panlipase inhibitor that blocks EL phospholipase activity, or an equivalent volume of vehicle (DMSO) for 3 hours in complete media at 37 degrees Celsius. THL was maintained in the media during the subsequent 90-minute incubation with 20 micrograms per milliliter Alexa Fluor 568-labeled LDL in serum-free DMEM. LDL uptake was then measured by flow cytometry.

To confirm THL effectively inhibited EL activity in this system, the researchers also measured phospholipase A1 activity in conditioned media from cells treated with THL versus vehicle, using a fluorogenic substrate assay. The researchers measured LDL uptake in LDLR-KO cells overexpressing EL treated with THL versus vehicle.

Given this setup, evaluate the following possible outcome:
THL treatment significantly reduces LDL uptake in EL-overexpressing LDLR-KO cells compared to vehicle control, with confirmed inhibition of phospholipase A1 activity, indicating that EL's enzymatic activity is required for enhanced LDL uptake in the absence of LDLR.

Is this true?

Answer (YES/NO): YES